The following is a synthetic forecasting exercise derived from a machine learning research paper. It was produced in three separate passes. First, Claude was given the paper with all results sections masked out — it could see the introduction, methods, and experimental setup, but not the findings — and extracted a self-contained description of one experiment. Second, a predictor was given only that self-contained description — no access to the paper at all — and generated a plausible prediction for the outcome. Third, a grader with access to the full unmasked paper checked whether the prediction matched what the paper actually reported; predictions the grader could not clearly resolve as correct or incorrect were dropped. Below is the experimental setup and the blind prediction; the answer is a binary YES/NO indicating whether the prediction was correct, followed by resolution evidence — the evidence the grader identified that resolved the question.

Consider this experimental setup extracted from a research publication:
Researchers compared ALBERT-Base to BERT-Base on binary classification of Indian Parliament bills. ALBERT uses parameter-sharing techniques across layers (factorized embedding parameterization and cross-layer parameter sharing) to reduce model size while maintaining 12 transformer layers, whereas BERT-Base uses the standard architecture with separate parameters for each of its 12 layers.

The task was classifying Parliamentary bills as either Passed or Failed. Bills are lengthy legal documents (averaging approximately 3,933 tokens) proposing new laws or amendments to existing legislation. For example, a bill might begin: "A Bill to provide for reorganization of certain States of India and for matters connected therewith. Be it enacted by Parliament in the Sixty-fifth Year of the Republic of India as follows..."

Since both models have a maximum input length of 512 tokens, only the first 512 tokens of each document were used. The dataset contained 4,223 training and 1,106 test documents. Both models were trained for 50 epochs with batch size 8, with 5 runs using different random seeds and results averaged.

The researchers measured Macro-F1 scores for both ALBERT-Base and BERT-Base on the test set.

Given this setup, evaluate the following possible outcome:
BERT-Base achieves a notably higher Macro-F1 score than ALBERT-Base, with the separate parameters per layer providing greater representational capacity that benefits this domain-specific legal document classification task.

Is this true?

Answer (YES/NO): NO